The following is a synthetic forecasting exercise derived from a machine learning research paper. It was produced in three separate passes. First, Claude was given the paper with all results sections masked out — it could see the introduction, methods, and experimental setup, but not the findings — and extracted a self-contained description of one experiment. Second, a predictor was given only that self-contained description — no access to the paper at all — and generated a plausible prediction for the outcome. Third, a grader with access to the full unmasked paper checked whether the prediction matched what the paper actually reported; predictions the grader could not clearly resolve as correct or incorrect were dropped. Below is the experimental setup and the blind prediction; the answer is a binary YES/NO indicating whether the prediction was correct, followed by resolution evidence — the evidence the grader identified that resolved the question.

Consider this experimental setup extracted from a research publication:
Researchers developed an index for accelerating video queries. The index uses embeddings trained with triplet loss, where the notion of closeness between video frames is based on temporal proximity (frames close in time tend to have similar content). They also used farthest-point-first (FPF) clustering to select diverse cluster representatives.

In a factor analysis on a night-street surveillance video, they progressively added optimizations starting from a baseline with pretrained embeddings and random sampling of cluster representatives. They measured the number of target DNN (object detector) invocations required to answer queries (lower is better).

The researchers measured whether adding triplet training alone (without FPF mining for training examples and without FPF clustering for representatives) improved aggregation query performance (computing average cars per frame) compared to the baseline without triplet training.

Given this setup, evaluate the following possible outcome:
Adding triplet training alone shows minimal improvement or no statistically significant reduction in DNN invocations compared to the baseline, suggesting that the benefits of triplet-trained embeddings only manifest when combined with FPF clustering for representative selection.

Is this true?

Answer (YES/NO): NO